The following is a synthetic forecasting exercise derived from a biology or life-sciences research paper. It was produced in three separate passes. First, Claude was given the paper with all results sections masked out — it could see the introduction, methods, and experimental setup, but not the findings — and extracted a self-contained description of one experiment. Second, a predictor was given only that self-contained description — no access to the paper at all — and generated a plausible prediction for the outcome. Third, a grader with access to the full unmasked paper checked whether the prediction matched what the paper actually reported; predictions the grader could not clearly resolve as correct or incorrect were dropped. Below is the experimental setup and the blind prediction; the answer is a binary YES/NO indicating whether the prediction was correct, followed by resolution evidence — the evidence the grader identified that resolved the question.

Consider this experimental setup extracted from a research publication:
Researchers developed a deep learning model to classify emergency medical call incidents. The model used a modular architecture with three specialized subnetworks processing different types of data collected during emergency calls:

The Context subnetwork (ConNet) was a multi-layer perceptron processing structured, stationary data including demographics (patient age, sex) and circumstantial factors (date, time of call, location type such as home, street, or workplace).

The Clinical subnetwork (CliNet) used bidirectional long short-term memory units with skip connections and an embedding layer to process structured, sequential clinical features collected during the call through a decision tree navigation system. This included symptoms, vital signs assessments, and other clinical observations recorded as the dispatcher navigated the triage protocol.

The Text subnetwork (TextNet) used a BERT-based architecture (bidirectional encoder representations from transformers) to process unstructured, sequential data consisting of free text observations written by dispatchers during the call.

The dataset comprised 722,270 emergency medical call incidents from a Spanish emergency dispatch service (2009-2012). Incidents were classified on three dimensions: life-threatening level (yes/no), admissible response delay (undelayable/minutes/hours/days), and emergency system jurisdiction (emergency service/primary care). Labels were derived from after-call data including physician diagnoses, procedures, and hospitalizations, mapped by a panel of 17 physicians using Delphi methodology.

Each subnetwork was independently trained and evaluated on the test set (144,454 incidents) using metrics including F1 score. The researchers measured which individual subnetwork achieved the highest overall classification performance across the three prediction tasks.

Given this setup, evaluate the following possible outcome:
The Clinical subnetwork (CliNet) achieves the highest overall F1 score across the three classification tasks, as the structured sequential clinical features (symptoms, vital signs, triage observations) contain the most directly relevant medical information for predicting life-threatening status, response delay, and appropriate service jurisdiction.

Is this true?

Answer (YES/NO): NO